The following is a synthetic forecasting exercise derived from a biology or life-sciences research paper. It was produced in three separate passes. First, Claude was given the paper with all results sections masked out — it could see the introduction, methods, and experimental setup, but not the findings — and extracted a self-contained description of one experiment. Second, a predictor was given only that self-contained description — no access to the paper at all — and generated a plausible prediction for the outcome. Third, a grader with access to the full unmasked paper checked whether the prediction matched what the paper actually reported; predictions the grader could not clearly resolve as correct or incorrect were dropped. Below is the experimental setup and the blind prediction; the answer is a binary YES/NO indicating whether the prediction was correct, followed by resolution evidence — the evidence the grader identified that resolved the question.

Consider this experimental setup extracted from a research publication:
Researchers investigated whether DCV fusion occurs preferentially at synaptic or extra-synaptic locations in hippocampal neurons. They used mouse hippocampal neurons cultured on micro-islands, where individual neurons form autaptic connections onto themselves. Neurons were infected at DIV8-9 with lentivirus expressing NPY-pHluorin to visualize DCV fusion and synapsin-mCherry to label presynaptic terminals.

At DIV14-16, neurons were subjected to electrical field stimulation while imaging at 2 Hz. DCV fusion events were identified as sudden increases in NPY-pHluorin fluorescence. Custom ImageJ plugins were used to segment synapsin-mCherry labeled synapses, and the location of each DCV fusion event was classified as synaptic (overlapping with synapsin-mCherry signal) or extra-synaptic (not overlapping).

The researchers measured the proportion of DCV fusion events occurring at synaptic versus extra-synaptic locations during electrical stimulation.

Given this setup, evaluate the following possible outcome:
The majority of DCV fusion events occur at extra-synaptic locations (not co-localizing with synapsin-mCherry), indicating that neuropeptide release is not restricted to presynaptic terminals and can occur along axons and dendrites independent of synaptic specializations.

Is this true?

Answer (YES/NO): NO